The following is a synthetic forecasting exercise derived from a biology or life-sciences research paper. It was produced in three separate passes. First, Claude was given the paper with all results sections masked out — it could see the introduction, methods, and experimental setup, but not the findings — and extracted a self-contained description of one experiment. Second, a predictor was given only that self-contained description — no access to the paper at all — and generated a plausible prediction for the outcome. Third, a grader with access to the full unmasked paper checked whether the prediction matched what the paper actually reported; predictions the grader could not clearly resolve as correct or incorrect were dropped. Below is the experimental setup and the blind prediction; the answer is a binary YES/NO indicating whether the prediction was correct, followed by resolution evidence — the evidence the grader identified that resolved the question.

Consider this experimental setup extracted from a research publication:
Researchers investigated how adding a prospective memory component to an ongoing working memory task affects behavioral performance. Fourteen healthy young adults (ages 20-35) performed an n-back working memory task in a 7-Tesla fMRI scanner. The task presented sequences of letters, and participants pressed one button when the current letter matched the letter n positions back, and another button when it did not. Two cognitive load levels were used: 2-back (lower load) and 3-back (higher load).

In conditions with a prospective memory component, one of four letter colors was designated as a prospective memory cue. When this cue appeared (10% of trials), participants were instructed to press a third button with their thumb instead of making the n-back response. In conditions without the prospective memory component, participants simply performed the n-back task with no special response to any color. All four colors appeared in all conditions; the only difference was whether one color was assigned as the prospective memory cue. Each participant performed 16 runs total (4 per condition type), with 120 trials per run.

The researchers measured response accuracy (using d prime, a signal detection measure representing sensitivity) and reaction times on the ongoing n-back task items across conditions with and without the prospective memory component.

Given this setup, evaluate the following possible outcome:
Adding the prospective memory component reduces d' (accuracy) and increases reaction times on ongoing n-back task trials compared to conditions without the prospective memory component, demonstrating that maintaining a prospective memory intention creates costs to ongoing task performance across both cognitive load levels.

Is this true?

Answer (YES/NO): YES